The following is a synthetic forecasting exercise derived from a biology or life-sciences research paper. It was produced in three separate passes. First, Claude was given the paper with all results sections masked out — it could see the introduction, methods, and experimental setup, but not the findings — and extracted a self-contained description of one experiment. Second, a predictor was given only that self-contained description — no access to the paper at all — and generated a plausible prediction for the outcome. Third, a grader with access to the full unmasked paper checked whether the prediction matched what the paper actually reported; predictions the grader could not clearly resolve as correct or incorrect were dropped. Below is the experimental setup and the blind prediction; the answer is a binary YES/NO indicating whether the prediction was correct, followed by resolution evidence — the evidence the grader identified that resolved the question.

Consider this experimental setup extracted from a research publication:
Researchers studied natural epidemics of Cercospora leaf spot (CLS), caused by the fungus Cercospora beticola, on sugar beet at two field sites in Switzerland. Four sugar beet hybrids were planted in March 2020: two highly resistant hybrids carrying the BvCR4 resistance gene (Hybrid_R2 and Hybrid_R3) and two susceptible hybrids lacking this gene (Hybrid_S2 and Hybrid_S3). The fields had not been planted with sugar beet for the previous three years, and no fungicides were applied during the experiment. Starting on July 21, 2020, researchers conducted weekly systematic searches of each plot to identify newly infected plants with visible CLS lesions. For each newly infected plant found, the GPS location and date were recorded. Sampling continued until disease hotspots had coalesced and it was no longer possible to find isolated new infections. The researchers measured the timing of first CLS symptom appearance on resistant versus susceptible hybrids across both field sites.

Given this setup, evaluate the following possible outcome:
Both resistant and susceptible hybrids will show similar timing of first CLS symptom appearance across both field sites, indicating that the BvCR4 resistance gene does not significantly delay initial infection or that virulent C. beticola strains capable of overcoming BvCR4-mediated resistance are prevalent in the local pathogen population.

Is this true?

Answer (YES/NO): NO